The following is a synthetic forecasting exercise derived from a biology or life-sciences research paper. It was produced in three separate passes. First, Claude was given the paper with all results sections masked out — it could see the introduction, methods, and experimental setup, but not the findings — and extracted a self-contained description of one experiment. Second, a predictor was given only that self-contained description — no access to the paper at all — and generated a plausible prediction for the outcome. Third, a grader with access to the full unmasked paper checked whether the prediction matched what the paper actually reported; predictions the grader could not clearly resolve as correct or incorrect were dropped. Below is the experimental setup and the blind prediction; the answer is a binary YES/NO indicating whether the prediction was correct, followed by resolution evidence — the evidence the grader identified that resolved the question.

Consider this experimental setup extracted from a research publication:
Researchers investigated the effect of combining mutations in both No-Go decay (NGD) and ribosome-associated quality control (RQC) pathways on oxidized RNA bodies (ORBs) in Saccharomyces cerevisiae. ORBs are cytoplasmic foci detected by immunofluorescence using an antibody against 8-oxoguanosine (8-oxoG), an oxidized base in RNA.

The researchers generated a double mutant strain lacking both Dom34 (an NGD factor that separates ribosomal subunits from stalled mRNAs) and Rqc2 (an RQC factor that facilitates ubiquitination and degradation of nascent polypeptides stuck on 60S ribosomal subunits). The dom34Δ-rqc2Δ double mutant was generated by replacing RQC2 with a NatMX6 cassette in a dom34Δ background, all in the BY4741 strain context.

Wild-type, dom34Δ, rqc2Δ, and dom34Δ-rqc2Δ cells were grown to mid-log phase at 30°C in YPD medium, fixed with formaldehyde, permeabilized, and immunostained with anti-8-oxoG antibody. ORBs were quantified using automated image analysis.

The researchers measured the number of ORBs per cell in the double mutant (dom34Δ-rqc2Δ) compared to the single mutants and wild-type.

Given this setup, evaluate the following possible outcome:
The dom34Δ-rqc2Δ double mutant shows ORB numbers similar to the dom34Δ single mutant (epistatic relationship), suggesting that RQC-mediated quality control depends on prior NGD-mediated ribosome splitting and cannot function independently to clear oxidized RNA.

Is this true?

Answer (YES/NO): NO